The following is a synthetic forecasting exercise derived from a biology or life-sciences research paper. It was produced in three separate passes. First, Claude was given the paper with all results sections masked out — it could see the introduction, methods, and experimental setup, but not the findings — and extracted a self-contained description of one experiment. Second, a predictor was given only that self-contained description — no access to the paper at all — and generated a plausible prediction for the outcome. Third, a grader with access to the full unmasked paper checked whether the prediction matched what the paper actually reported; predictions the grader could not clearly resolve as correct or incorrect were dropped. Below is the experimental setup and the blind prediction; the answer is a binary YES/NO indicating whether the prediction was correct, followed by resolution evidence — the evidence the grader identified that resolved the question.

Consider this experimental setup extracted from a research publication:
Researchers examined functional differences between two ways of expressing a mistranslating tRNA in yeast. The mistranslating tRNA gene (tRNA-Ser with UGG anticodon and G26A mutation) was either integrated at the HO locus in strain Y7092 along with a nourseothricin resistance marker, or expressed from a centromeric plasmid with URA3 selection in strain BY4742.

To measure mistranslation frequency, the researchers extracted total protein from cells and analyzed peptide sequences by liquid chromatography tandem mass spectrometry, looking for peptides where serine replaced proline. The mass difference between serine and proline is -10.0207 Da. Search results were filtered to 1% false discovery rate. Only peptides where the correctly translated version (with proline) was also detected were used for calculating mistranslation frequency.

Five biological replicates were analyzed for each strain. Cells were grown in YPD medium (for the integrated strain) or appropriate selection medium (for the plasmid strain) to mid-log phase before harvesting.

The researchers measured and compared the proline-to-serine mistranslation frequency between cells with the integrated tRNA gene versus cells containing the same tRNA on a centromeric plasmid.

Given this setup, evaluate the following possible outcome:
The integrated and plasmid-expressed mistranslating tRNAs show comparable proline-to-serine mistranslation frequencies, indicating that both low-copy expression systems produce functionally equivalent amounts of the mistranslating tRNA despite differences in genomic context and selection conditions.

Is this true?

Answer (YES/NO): NO